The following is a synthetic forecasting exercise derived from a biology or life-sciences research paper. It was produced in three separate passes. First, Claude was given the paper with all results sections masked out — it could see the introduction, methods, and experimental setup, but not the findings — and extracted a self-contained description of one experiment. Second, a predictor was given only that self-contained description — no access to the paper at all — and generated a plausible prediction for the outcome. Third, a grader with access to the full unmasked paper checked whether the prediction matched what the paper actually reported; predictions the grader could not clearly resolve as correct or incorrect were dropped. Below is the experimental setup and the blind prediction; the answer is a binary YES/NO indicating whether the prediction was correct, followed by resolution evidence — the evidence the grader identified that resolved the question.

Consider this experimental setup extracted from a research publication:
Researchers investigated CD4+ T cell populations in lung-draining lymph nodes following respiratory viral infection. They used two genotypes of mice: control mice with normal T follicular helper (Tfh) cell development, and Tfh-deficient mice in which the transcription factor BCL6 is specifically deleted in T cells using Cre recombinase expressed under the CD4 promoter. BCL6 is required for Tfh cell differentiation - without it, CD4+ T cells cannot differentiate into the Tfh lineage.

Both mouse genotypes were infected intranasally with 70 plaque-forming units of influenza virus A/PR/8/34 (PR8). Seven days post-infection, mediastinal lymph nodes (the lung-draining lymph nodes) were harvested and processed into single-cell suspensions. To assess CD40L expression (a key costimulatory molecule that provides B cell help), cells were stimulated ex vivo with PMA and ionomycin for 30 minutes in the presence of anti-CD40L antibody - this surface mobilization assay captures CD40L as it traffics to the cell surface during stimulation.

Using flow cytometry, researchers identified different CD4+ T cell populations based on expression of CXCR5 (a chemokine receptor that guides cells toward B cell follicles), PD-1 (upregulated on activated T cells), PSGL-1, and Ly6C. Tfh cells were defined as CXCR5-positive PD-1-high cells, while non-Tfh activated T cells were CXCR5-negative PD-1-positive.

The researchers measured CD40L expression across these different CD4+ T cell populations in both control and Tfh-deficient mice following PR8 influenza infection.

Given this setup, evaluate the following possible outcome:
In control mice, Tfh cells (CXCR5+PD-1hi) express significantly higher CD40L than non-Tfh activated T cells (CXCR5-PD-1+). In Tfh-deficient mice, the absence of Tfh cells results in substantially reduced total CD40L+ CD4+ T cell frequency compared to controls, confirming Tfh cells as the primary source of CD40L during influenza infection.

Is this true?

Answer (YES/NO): NO